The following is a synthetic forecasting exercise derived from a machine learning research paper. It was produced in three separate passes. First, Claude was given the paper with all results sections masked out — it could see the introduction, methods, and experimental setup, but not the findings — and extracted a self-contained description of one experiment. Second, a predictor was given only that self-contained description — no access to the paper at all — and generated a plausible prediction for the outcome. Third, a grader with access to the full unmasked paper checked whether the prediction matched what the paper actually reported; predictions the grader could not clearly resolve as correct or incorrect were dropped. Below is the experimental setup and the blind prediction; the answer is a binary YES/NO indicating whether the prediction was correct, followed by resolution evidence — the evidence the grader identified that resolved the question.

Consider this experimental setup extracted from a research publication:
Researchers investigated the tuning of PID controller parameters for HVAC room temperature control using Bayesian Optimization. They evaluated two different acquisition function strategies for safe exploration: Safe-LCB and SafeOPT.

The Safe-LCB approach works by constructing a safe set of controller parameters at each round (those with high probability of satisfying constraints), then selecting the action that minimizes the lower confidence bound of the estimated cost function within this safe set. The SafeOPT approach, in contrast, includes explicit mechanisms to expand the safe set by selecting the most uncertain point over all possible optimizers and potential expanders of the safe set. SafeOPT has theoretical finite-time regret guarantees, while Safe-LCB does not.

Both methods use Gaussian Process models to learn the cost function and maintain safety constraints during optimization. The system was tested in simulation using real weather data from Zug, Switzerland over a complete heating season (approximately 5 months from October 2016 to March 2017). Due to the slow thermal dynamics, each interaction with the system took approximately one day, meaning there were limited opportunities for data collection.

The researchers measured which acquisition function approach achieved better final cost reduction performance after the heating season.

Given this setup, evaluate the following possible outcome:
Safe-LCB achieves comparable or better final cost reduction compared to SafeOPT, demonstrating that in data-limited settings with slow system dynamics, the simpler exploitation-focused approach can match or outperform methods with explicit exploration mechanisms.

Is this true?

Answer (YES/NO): YES